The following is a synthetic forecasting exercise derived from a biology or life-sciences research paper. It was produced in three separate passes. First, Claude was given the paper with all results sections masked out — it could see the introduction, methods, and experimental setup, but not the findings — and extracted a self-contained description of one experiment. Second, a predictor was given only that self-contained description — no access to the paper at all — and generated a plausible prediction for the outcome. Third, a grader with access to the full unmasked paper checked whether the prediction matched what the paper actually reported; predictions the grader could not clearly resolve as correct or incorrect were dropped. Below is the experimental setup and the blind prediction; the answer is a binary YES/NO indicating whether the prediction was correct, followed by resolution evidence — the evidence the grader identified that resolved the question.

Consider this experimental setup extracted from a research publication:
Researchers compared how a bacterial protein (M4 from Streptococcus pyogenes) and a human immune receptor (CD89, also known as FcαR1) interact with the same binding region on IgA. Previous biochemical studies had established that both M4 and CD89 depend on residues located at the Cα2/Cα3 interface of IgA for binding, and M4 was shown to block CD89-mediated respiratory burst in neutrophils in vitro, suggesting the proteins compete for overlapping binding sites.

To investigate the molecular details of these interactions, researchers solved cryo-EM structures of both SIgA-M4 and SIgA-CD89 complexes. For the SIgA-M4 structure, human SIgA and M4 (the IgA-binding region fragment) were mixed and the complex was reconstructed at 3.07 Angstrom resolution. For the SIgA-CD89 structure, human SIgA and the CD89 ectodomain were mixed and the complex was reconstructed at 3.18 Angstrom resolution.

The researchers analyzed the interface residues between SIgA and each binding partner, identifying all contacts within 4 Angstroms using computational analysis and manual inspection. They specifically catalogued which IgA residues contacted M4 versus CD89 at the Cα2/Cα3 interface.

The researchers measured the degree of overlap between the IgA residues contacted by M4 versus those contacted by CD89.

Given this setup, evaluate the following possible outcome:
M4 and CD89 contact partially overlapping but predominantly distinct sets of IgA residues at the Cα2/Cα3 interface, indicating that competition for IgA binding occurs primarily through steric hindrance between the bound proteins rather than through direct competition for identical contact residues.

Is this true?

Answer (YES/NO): NO